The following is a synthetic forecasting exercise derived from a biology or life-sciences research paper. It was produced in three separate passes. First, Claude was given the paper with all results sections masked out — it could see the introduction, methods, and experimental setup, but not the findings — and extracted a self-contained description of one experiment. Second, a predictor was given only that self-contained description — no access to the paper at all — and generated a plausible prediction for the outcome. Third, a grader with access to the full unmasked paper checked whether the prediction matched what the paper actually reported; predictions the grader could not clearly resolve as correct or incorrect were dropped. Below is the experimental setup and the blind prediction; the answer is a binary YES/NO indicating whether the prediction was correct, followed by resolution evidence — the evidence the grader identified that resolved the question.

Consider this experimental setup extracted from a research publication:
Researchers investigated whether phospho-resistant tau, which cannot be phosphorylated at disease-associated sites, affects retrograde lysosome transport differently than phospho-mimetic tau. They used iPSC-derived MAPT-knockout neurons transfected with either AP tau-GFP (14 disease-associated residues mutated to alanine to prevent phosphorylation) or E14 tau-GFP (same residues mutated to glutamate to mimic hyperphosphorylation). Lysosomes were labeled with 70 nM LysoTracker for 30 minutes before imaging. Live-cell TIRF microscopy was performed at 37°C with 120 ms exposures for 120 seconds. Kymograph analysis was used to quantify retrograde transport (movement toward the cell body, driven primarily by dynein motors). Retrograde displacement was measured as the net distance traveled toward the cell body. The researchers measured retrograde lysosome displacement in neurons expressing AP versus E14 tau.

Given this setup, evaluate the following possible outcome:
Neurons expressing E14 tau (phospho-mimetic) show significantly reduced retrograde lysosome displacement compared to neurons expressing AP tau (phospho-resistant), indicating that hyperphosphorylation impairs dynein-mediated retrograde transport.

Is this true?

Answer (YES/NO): NO